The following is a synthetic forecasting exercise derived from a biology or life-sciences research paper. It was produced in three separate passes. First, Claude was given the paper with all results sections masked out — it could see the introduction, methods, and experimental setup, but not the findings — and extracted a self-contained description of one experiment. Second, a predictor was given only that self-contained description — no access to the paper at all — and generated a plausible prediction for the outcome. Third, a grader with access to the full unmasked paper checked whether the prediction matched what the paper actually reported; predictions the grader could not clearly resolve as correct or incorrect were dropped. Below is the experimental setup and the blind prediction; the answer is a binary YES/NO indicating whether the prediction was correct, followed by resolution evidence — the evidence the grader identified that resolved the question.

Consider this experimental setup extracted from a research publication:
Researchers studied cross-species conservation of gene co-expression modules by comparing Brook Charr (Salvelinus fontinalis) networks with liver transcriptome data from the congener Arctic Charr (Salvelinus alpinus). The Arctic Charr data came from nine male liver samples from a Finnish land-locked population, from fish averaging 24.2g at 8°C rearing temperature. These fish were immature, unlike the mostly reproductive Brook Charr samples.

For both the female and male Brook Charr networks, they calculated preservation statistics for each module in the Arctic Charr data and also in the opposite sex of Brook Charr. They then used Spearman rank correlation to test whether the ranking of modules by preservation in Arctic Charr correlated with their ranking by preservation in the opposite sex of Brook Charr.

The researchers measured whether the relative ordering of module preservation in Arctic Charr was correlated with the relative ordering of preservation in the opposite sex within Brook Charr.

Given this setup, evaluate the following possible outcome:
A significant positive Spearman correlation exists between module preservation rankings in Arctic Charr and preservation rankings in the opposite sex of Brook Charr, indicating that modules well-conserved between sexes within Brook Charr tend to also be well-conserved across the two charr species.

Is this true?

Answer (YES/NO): YES